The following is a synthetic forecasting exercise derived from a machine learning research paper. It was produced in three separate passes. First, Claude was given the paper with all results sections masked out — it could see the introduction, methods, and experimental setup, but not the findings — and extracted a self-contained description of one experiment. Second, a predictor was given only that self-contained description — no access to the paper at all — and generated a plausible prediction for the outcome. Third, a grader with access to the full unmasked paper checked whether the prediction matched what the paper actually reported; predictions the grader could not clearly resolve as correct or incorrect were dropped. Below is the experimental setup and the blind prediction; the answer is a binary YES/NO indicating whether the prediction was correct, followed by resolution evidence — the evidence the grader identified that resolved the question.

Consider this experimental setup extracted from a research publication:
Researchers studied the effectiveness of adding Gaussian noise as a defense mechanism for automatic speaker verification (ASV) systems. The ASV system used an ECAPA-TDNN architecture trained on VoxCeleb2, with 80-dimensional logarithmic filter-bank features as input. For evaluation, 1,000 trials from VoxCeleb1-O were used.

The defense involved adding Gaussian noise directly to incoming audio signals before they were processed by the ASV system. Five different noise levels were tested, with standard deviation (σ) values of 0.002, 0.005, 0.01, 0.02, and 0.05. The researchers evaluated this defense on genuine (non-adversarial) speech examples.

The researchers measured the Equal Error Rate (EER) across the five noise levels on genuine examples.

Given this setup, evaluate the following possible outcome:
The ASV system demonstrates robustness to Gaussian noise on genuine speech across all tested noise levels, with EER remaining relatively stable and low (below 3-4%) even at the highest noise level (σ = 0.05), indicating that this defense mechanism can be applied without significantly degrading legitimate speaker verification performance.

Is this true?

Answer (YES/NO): NO